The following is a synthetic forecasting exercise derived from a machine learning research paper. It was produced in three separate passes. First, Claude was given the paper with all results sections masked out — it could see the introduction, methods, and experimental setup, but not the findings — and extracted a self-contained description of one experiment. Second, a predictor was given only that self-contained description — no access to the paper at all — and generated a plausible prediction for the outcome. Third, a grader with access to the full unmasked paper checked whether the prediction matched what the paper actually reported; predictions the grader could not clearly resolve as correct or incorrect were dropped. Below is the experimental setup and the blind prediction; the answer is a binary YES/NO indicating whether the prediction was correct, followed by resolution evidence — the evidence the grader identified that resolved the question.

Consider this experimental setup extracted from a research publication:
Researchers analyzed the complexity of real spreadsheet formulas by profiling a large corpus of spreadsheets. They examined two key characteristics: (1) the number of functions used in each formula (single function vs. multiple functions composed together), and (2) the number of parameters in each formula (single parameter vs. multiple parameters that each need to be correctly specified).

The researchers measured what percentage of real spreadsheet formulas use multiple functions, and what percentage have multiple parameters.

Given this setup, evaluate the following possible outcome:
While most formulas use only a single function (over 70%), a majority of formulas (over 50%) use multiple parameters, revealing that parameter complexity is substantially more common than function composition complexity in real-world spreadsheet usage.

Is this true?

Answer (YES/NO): NO